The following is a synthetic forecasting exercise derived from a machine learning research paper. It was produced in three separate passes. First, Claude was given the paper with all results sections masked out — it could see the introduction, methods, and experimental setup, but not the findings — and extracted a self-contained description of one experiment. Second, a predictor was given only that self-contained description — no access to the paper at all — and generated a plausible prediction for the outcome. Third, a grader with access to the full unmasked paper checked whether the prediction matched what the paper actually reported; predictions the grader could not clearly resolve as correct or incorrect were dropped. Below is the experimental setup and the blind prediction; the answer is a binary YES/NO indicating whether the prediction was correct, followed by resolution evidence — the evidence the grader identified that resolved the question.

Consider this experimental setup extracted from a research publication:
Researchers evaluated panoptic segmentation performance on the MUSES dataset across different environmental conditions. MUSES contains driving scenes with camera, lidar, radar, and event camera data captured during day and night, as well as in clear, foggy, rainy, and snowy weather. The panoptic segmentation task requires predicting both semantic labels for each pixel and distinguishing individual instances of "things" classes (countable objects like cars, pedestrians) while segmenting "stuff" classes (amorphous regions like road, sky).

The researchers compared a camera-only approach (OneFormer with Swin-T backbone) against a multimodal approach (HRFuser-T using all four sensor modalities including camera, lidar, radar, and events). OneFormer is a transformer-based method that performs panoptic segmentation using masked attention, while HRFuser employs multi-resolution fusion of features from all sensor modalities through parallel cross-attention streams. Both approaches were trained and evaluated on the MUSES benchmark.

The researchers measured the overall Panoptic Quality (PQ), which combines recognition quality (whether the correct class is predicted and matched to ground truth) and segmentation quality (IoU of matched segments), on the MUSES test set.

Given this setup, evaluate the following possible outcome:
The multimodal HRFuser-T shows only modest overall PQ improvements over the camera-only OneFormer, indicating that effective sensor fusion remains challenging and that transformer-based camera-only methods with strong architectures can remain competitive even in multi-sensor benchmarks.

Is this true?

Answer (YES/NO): NO